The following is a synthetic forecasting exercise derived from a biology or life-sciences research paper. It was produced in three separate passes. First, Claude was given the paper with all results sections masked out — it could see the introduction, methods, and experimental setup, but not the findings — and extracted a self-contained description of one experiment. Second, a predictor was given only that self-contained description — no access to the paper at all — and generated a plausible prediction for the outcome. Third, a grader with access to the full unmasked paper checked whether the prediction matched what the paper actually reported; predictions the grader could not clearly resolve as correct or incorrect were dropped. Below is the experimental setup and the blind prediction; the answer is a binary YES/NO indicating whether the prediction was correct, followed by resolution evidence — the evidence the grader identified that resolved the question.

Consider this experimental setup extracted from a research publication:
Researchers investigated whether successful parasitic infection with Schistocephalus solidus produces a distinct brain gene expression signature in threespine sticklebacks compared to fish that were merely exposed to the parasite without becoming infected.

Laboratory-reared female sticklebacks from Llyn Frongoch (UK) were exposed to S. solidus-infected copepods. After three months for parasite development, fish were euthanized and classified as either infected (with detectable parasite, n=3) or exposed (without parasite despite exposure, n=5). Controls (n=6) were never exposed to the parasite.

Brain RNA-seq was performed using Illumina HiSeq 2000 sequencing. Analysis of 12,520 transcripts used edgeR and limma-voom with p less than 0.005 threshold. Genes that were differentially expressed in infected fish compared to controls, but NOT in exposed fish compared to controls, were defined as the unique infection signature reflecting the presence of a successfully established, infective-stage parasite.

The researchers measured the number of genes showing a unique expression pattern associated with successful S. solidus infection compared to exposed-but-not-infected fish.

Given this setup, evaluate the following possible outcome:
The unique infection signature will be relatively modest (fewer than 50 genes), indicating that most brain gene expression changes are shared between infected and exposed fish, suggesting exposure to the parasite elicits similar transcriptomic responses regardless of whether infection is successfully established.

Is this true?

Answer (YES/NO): NO